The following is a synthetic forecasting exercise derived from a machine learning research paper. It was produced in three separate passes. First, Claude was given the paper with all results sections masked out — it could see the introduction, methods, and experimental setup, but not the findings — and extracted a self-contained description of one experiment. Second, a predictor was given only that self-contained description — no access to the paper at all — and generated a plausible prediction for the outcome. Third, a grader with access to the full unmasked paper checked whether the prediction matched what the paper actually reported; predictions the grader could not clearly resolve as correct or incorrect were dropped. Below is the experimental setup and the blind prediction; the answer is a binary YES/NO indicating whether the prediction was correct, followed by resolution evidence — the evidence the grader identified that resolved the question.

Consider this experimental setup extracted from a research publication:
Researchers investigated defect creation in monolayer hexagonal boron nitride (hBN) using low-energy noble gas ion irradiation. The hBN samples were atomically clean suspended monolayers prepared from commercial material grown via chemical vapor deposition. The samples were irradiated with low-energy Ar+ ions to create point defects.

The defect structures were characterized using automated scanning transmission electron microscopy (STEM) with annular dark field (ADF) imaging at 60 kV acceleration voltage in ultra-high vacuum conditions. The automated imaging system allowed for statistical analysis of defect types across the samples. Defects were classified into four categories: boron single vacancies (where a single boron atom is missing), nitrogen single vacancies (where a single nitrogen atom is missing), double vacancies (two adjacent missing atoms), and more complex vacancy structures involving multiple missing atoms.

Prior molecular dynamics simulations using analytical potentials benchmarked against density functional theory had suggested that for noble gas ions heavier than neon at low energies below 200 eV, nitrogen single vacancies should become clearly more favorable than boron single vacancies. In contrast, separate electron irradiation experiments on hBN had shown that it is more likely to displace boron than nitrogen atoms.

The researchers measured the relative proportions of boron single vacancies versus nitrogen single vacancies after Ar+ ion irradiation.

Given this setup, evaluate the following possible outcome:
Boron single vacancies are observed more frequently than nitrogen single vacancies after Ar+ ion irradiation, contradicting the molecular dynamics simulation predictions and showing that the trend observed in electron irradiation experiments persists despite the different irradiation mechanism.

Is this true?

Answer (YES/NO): YES